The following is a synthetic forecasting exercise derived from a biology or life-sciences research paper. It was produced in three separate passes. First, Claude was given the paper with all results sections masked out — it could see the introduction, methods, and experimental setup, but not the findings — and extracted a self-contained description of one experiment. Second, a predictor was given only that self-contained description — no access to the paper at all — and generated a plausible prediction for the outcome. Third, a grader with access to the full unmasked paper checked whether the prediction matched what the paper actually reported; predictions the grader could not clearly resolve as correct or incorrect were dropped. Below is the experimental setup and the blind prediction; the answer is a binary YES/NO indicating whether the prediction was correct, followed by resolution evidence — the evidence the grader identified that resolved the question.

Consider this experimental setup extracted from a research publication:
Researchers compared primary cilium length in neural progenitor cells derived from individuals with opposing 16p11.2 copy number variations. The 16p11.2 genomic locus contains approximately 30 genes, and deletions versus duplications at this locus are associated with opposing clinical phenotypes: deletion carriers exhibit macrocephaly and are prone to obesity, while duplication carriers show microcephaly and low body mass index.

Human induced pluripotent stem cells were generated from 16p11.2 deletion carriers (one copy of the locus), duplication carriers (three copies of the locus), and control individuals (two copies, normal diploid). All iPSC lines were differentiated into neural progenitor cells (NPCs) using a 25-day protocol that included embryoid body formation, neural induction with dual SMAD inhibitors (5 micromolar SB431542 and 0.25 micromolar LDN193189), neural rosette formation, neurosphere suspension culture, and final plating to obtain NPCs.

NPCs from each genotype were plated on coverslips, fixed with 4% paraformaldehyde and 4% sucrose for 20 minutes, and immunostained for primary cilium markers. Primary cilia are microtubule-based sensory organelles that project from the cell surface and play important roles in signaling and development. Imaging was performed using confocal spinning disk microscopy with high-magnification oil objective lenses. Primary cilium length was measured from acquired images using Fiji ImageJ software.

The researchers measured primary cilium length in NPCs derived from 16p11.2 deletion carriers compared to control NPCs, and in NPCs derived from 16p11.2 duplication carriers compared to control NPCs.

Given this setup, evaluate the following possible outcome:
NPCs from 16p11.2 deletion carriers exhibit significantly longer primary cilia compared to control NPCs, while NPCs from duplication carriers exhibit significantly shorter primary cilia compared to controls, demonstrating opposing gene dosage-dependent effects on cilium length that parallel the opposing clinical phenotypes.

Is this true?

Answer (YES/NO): YES